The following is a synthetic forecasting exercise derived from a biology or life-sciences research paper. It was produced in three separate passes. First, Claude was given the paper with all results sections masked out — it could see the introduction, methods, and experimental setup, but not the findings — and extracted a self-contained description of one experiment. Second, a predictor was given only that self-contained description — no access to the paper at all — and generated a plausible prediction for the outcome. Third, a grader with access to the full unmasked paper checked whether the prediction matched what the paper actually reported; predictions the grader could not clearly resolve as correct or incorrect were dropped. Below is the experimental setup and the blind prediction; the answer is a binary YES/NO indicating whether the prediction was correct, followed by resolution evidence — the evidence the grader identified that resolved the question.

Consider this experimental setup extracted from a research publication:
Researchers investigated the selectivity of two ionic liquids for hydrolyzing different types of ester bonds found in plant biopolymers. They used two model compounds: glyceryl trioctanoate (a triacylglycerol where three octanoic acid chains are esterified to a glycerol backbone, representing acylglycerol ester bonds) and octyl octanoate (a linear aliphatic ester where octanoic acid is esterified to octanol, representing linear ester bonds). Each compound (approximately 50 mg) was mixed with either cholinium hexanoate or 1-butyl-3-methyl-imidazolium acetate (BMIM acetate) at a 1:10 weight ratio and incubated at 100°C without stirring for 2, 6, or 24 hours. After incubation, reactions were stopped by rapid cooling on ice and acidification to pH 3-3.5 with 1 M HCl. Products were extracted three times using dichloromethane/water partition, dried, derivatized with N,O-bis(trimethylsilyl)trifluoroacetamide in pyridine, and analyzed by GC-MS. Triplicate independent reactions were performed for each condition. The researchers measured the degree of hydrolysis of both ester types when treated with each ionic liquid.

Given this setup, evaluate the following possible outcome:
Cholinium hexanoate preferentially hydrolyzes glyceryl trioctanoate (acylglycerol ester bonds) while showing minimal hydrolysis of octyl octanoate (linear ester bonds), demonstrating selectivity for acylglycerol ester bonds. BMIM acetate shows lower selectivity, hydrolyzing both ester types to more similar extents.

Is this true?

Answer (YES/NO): YES